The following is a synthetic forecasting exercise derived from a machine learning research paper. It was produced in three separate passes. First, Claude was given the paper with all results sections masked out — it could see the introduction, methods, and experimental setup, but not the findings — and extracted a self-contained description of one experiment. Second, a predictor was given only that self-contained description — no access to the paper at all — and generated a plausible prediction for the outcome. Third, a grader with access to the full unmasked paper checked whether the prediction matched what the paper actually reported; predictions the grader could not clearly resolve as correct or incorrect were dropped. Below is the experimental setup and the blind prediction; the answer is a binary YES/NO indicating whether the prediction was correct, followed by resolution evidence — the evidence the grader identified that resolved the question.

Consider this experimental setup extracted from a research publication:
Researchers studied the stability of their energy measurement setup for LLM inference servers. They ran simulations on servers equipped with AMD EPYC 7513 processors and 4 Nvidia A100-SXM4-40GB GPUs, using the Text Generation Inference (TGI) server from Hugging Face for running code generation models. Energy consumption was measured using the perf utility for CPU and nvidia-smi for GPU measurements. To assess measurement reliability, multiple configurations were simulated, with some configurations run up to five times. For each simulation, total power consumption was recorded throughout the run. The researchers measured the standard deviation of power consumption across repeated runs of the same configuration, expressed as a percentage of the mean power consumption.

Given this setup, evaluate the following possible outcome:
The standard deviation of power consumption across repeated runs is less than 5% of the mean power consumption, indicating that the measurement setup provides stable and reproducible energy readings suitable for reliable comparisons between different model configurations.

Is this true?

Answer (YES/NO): YES